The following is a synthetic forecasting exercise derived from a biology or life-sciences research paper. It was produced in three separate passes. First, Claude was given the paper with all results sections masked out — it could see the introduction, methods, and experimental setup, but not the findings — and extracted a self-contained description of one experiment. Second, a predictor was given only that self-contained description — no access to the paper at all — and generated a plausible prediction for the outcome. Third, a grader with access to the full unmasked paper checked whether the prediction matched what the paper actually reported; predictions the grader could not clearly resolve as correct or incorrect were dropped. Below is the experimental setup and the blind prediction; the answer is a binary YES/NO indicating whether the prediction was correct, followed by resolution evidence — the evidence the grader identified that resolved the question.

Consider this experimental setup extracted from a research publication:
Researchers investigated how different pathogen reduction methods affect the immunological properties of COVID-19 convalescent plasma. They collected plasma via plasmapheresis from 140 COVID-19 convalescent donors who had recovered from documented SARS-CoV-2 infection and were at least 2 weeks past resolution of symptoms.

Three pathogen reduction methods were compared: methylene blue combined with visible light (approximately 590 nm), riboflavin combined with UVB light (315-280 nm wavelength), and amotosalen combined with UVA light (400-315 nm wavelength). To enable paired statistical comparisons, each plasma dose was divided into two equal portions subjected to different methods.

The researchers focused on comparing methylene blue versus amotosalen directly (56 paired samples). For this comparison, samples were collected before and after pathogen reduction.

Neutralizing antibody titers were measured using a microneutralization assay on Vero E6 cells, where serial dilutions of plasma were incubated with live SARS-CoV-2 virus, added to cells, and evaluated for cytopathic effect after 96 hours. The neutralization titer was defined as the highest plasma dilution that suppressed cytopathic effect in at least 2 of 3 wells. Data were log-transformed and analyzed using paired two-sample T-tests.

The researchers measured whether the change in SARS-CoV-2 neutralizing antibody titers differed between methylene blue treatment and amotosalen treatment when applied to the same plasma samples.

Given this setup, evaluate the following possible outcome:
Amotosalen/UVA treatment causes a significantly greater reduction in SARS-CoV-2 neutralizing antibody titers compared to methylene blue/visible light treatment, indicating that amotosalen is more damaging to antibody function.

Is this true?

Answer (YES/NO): YES